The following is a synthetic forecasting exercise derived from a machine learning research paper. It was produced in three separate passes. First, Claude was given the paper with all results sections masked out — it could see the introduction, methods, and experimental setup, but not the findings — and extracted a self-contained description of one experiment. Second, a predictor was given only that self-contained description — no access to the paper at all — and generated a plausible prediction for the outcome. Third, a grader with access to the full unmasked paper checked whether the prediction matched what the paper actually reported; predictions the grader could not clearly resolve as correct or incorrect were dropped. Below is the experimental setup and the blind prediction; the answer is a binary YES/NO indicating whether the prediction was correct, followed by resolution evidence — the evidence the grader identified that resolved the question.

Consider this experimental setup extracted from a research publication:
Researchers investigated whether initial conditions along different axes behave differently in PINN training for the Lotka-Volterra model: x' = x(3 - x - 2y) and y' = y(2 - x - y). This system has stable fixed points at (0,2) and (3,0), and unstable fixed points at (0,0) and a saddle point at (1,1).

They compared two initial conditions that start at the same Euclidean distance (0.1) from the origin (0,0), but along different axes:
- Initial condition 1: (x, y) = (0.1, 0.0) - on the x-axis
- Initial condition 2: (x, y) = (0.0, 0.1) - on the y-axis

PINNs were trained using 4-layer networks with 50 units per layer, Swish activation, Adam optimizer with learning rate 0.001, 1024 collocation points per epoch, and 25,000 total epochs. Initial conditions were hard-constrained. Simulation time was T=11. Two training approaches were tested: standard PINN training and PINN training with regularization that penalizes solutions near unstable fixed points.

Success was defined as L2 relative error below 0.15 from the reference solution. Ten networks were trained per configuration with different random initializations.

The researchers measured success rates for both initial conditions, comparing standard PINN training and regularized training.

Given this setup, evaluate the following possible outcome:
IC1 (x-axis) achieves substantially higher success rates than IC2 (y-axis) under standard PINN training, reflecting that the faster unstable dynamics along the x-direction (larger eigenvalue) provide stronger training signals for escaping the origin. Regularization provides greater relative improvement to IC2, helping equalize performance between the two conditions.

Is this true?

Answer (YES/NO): NO